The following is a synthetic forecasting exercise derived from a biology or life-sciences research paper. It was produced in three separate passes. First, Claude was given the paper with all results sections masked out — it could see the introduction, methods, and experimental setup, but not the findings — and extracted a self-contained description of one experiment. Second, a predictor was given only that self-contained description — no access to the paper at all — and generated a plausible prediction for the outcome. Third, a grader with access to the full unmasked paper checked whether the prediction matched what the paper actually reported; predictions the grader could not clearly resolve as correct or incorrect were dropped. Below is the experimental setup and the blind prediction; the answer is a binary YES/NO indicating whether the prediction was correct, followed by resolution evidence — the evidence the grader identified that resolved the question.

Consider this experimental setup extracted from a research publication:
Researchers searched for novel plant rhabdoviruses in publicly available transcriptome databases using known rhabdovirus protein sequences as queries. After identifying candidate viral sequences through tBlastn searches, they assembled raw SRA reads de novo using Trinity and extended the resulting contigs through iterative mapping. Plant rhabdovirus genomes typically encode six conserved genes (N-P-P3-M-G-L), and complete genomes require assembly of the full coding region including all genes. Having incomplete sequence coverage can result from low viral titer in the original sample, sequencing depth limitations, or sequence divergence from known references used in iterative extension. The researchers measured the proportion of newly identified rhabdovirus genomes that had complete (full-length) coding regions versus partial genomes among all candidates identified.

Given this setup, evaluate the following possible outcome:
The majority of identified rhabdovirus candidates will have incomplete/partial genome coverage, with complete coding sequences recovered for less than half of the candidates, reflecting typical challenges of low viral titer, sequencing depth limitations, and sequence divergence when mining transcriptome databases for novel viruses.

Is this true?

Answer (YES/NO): NO